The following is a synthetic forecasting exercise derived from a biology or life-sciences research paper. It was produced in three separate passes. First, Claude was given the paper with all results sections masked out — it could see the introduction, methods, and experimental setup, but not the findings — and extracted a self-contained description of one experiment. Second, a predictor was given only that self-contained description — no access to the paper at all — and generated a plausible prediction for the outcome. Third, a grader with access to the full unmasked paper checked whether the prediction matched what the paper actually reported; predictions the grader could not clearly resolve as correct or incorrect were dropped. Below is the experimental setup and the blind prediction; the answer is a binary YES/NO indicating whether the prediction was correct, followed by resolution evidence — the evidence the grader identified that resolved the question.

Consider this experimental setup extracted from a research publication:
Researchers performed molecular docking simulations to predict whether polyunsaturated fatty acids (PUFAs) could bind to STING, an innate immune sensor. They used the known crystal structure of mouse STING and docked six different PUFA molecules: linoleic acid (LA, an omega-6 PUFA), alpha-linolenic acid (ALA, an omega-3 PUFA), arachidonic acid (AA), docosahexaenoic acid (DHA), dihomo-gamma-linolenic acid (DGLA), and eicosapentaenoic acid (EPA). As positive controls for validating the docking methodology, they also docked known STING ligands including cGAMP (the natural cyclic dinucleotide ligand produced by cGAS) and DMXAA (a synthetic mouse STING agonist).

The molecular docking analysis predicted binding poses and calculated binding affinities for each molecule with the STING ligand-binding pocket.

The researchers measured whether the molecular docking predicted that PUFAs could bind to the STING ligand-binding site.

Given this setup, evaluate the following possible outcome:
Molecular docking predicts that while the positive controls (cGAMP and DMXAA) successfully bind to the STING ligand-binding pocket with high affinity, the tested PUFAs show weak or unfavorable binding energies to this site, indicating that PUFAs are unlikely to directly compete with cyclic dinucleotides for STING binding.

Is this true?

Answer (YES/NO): NO